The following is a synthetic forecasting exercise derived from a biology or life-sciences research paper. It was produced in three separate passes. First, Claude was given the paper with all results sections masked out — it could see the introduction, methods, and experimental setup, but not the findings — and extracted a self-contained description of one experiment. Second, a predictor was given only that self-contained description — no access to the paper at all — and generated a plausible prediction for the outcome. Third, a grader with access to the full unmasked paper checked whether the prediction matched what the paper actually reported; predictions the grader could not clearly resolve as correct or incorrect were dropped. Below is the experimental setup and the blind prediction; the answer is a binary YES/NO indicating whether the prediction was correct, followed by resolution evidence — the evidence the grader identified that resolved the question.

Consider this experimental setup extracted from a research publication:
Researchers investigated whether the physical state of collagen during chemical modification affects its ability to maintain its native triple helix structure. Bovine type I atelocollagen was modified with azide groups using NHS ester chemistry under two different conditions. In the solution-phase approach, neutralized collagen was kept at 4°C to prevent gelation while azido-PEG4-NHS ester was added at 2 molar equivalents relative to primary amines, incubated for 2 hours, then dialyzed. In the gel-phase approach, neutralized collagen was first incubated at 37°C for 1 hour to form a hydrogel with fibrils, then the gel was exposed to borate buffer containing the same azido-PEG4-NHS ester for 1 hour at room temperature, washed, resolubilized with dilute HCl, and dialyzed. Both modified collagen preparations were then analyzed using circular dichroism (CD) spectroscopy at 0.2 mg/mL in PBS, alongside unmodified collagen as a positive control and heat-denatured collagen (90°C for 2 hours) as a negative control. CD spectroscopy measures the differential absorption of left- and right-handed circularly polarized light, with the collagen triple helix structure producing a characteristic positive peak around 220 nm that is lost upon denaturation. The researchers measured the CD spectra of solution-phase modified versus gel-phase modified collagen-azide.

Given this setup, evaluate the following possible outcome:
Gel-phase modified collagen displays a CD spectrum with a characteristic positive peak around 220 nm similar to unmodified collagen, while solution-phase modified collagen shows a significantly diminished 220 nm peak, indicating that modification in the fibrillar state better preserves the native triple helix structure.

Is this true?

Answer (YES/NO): NO